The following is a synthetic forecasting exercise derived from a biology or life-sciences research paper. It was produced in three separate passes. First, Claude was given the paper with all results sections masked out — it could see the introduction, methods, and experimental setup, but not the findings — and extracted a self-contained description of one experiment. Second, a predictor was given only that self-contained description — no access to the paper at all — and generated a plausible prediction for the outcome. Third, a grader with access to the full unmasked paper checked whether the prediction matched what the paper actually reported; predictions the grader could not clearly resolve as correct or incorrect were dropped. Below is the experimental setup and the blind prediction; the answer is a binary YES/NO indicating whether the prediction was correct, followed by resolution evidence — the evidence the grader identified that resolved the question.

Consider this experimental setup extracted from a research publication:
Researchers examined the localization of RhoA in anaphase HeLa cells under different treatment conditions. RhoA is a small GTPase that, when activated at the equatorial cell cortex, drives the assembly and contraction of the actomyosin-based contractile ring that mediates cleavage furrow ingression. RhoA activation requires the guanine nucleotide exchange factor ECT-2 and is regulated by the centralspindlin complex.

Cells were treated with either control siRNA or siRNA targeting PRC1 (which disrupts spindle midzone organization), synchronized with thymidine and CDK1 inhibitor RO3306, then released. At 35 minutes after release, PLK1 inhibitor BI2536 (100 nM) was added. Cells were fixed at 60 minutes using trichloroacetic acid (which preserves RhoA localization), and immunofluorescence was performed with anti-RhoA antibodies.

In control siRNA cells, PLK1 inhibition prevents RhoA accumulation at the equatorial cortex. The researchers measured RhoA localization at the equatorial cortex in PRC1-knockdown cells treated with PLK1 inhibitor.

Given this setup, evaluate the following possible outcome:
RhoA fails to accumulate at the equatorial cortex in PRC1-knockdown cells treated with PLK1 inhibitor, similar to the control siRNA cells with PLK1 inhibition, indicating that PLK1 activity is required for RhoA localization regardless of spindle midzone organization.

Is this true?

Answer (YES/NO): NO